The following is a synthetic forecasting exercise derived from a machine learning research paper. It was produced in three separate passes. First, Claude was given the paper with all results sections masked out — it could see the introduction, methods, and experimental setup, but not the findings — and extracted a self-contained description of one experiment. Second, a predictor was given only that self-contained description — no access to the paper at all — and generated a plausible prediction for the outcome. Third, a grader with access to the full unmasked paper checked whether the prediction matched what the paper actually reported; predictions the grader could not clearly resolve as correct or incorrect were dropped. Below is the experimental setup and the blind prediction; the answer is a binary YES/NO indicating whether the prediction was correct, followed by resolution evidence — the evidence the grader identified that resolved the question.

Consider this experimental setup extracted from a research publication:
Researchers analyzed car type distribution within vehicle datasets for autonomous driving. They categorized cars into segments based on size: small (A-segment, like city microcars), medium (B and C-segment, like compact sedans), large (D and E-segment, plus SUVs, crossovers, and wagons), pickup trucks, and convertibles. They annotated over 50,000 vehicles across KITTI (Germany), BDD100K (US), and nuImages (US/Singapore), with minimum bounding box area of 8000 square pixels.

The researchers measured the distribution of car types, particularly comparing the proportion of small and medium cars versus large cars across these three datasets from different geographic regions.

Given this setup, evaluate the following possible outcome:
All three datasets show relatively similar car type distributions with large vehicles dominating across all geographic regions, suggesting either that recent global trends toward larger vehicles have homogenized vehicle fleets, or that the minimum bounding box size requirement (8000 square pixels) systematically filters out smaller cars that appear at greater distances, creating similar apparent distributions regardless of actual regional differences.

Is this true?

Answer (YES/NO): NO